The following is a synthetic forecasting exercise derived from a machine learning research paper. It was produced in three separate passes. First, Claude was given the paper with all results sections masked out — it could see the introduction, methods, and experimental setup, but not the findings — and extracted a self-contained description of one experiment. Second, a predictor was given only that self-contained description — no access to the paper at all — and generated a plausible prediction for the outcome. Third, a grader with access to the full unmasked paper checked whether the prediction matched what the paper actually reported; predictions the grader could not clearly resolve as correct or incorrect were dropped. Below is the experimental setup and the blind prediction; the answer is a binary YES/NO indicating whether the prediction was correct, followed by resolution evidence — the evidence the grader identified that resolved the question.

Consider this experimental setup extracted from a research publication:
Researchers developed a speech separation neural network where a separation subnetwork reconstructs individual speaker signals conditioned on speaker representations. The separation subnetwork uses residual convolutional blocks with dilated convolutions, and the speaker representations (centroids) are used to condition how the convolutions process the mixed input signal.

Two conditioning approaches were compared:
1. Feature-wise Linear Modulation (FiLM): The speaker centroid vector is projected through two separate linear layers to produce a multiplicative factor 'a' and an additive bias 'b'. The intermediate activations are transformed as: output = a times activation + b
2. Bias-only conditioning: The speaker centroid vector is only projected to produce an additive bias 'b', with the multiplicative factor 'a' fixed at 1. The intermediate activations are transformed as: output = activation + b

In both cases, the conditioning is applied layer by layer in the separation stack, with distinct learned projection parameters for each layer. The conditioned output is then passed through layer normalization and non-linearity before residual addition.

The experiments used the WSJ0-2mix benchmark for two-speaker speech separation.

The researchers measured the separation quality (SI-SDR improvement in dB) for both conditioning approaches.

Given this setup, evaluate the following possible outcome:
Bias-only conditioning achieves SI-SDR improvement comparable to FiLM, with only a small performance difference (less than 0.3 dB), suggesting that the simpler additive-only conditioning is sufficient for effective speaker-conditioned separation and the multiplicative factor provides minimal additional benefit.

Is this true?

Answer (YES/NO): NO